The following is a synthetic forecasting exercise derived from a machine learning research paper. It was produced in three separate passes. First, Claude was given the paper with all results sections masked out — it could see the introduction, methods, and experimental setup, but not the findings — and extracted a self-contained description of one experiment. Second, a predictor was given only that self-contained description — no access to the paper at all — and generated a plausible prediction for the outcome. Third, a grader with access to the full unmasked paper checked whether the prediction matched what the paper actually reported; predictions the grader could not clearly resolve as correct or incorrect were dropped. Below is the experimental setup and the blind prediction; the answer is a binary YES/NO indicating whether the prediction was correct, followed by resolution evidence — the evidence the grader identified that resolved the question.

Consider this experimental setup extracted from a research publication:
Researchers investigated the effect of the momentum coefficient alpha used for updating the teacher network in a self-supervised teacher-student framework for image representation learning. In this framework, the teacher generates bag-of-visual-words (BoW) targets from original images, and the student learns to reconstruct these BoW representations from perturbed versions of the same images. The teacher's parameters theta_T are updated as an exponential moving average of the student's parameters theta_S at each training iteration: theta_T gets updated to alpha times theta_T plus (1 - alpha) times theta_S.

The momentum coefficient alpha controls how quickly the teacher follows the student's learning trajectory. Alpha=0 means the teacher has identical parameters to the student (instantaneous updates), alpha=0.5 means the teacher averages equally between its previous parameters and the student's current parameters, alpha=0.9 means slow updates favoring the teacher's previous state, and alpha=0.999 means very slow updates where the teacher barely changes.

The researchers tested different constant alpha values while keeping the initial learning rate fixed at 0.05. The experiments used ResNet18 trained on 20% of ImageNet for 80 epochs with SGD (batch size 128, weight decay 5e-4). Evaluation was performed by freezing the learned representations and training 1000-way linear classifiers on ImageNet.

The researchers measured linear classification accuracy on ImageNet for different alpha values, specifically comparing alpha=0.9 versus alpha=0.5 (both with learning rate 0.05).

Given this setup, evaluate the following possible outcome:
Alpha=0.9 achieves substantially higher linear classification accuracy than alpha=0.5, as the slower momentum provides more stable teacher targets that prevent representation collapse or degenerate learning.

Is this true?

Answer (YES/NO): NO